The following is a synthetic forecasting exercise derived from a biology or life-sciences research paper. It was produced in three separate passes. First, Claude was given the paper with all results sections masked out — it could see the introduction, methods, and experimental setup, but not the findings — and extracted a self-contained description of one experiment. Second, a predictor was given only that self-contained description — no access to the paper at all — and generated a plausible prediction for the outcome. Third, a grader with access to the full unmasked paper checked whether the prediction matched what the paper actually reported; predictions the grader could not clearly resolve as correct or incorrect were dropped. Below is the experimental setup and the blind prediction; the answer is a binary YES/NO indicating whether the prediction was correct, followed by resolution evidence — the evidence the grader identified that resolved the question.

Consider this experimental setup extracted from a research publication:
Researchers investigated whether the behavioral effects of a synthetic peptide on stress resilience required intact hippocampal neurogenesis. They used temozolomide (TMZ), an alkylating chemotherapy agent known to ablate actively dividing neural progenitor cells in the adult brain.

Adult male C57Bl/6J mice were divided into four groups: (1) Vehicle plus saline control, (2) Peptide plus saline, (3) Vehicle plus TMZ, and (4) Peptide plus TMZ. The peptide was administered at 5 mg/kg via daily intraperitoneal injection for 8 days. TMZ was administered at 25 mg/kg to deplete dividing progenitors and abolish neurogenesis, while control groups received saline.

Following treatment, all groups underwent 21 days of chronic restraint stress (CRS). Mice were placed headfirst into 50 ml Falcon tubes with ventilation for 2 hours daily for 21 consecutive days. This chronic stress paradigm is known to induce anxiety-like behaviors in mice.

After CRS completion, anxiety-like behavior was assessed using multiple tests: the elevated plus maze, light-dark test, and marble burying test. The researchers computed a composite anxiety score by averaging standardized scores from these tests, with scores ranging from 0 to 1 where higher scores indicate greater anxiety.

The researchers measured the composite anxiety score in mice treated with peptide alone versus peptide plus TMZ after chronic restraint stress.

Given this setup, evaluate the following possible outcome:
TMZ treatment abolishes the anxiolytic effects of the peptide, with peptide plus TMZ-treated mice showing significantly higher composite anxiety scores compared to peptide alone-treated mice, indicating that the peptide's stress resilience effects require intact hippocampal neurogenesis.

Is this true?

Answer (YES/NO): NO